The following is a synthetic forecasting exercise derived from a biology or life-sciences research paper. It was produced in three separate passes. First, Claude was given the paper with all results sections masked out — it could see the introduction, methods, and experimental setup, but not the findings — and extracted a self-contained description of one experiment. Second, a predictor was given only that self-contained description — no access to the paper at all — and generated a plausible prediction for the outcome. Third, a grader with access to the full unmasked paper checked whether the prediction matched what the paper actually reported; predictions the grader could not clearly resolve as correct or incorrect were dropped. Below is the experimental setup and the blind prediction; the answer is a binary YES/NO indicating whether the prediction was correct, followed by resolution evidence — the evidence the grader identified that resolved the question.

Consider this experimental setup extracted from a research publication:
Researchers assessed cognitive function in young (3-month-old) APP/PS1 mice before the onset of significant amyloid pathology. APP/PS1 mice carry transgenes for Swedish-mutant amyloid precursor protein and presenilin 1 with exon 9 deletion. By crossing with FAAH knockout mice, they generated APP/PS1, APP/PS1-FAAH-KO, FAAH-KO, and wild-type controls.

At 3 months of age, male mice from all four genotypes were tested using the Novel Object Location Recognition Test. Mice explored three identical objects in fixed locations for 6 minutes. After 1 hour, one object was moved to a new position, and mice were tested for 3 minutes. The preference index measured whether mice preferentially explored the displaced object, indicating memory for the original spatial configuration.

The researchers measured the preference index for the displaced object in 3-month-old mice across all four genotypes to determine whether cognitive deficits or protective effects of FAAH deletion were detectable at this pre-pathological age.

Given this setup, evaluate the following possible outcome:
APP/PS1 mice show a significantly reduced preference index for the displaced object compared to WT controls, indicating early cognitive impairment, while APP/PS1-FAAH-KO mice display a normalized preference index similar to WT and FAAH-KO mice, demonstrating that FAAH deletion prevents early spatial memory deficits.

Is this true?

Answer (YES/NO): NO